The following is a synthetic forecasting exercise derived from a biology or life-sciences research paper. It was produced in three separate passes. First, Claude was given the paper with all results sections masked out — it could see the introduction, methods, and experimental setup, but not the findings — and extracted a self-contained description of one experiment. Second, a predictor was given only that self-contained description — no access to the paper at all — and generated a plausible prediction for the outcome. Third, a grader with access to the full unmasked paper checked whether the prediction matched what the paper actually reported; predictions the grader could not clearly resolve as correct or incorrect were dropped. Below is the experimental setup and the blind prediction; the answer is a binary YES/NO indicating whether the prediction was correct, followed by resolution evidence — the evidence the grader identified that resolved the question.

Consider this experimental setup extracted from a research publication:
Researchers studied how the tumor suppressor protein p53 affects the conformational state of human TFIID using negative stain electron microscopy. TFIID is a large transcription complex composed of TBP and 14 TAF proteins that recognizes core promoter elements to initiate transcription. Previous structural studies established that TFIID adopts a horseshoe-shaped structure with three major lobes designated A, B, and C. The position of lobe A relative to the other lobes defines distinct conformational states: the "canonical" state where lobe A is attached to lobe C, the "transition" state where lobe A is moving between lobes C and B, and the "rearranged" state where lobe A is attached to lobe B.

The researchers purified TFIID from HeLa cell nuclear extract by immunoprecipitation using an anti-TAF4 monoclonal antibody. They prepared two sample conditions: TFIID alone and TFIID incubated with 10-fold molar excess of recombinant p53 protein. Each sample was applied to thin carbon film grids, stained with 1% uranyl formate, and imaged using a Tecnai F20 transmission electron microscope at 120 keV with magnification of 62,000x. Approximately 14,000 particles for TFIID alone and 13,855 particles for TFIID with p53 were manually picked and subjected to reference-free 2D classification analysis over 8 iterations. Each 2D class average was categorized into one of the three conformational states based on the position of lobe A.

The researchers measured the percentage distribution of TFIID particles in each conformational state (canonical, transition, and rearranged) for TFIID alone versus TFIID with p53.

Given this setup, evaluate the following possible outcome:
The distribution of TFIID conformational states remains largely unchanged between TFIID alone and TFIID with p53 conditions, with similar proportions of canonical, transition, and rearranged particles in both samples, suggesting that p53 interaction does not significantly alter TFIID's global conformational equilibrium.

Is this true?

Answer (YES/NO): NO